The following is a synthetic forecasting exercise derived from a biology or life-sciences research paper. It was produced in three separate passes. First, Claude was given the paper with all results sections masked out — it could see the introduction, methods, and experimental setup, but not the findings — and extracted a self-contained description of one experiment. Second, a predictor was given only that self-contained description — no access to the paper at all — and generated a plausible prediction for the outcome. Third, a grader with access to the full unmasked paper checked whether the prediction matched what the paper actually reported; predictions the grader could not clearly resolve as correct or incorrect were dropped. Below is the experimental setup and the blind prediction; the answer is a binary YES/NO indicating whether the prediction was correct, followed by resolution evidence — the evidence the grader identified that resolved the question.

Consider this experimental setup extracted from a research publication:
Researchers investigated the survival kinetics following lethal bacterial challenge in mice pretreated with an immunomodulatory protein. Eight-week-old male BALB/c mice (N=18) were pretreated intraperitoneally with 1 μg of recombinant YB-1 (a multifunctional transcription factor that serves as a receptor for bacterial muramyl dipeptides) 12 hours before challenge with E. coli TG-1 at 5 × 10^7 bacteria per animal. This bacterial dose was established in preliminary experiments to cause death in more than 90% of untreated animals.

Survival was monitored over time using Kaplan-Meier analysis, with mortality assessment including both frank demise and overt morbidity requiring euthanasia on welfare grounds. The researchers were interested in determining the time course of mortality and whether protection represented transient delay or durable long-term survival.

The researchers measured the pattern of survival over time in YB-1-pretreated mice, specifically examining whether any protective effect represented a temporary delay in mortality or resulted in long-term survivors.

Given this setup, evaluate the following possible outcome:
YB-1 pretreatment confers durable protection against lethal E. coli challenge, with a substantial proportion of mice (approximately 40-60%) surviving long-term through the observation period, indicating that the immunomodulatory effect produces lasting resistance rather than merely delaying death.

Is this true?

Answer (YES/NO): YES